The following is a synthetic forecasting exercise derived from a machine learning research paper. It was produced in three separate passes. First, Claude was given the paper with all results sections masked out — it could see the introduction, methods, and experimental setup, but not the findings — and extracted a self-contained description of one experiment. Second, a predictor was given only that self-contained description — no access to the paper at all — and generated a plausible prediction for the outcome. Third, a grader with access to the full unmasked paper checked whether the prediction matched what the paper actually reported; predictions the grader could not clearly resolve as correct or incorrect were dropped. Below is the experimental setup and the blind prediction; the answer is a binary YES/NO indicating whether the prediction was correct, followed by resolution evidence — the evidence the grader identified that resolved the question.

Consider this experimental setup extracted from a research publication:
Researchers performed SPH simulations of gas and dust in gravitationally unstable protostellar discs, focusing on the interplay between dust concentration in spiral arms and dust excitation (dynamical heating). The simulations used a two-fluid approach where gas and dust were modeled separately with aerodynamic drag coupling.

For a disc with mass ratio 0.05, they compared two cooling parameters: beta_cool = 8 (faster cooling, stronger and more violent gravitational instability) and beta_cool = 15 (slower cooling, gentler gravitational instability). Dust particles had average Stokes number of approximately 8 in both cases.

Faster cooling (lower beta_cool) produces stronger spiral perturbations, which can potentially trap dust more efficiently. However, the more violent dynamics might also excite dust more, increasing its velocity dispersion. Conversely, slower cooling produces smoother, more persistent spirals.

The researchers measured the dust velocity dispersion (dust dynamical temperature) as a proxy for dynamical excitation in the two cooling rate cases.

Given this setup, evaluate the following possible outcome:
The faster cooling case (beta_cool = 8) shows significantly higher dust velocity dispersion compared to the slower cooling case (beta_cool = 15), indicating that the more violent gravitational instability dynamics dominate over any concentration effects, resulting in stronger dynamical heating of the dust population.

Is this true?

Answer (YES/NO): YES